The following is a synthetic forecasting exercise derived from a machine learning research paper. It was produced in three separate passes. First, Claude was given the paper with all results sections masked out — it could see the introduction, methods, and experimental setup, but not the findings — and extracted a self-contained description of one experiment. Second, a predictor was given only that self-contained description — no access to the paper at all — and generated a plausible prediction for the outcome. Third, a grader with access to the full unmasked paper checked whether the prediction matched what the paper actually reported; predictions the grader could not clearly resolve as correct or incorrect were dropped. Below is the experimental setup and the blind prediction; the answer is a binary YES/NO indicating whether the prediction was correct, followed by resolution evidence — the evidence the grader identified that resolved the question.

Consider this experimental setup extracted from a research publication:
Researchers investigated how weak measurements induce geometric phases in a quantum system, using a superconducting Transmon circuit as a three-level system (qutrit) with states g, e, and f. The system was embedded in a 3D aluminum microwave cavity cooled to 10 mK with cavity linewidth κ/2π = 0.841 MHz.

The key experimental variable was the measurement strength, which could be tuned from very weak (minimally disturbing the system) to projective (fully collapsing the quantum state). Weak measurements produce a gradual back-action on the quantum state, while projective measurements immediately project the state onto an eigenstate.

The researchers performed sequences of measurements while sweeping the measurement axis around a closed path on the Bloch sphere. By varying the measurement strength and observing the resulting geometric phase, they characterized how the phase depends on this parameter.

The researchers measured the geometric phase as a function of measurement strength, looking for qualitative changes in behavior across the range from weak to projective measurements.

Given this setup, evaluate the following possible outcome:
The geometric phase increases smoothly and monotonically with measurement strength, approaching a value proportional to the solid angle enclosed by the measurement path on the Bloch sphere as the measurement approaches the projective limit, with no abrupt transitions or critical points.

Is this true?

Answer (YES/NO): NO